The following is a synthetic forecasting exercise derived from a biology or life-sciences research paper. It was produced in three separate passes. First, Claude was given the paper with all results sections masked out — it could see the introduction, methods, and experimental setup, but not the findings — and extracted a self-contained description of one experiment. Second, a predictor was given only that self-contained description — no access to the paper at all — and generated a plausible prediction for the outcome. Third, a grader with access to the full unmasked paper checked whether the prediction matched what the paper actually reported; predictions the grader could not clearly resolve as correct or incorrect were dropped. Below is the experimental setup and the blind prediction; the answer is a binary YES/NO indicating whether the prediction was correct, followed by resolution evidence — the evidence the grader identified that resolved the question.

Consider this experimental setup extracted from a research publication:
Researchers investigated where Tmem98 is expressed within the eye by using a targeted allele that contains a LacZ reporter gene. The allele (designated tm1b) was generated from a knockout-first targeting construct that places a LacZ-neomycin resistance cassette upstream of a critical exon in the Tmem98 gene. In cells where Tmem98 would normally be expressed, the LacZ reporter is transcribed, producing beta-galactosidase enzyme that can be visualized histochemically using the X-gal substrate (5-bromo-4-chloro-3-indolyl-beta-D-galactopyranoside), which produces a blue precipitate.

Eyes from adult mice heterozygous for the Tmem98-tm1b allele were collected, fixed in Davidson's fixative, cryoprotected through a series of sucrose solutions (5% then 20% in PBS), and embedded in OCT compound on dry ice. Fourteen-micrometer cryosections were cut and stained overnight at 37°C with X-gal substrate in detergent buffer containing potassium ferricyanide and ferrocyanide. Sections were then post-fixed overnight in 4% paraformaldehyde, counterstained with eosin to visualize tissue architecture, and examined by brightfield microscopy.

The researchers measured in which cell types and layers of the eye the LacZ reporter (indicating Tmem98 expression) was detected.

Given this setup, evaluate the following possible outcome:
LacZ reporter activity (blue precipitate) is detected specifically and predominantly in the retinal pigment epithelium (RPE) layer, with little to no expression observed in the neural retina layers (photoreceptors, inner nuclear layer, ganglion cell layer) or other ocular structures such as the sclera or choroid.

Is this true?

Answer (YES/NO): NO